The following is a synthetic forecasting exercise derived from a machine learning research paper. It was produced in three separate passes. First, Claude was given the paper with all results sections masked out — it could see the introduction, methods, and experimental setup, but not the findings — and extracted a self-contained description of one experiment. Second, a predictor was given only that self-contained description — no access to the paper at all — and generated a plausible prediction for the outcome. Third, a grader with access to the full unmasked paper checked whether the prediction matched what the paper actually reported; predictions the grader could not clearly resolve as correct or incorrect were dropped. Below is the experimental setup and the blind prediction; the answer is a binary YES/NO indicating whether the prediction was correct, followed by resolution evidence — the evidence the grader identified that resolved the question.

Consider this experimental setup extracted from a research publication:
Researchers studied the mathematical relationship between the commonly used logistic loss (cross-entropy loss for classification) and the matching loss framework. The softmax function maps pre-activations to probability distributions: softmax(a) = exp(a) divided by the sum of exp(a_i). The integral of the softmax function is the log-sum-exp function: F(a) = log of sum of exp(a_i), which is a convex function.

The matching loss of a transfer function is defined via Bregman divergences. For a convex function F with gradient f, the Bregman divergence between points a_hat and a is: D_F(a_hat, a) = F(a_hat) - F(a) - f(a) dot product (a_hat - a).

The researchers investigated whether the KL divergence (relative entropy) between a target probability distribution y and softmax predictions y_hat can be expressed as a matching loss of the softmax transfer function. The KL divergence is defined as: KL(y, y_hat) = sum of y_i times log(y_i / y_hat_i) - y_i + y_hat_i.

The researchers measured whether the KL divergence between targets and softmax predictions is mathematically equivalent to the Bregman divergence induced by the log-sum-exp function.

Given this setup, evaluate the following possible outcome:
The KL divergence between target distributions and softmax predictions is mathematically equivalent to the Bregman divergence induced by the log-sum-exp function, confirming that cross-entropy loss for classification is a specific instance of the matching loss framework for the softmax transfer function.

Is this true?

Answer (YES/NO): YES